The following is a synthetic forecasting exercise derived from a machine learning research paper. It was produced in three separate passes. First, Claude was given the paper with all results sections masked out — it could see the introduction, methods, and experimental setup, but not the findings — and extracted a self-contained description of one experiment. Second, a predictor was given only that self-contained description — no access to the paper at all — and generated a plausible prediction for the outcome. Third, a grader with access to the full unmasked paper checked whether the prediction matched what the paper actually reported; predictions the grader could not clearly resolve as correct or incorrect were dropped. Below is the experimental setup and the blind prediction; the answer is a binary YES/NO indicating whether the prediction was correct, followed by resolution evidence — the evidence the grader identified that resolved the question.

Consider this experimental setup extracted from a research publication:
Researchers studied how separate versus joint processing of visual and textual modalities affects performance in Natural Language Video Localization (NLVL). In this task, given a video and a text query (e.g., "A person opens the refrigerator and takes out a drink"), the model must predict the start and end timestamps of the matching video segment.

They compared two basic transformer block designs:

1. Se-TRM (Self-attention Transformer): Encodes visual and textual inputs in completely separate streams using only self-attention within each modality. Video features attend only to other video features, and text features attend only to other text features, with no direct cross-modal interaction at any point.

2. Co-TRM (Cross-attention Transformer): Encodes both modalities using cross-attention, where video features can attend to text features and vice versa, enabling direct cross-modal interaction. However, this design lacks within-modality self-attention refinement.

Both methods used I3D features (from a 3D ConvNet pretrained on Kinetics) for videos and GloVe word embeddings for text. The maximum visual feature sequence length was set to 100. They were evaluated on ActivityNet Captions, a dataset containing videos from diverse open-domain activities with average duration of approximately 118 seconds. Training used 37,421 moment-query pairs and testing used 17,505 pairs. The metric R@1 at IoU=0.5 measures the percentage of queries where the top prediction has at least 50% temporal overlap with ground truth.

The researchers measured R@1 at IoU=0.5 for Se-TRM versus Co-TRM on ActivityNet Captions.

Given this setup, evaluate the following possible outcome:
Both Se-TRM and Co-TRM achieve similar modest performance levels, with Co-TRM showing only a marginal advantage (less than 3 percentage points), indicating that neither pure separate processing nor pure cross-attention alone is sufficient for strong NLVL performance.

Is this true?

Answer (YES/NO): NO